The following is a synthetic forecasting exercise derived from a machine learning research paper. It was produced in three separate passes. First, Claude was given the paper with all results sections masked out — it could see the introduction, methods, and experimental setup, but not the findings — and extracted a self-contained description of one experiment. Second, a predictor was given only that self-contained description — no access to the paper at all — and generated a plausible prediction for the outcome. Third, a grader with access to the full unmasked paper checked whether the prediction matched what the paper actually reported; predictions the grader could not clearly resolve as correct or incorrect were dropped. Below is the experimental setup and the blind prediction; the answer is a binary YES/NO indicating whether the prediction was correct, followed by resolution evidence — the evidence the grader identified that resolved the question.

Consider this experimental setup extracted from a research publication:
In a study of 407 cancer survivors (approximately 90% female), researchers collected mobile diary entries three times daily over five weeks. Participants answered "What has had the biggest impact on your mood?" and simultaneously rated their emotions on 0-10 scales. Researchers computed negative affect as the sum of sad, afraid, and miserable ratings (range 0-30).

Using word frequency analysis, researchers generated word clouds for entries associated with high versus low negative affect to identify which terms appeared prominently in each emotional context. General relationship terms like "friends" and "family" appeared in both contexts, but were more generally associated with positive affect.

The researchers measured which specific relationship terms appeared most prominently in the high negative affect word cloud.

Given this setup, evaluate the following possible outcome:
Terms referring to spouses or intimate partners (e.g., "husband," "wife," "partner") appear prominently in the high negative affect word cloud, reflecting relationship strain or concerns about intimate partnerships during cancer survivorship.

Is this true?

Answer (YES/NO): YES